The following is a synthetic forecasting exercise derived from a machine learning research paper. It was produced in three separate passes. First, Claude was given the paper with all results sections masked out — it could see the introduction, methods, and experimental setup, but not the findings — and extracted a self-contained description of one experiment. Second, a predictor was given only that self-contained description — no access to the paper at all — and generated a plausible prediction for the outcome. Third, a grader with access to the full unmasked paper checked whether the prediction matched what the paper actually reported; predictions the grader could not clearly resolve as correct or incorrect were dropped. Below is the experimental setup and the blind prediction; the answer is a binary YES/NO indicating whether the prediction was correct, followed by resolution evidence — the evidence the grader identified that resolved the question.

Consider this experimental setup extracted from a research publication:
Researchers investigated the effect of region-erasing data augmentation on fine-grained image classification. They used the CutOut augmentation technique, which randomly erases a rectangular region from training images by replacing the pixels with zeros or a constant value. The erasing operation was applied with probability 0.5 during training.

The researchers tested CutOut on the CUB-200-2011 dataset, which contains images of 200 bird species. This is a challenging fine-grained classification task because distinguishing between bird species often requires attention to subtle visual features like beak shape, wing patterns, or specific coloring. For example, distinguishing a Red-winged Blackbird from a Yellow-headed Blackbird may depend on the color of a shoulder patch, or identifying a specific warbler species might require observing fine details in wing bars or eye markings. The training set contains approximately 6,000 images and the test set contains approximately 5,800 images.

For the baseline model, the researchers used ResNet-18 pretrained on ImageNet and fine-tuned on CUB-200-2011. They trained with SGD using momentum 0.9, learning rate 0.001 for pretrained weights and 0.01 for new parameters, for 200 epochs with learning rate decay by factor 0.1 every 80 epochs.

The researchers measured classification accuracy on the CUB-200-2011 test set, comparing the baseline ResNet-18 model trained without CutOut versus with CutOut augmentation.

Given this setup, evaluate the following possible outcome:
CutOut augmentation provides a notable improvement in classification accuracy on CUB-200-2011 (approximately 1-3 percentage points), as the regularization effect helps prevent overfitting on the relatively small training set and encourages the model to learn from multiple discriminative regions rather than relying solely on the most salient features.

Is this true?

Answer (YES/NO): NO